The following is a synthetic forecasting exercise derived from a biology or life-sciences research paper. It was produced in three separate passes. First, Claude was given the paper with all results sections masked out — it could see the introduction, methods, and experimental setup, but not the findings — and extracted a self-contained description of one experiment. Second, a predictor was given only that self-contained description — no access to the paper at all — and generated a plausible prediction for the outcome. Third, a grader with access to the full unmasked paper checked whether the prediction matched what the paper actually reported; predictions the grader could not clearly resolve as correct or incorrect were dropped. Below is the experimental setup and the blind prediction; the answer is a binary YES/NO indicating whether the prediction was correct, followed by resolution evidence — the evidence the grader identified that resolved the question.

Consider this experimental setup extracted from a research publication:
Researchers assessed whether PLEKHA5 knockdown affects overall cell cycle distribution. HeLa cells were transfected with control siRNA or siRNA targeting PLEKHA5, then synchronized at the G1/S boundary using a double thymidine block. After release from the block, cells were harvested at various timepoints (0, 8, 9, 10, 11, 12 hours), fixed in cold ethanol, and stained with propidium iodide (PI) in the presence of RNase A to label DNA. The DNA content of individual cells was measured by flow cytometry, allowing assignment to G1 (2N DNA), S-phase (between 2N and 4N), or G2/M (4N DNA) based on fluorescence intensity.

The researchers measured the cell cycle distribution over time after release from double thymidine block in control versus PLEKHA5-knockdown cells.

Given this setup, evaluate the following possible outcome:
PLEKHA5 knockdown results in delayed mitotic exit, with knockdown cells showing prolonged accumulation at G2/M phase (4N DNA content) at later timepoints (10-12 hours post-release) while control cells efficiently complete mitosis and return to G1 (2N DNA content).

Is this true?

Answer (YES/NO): NO